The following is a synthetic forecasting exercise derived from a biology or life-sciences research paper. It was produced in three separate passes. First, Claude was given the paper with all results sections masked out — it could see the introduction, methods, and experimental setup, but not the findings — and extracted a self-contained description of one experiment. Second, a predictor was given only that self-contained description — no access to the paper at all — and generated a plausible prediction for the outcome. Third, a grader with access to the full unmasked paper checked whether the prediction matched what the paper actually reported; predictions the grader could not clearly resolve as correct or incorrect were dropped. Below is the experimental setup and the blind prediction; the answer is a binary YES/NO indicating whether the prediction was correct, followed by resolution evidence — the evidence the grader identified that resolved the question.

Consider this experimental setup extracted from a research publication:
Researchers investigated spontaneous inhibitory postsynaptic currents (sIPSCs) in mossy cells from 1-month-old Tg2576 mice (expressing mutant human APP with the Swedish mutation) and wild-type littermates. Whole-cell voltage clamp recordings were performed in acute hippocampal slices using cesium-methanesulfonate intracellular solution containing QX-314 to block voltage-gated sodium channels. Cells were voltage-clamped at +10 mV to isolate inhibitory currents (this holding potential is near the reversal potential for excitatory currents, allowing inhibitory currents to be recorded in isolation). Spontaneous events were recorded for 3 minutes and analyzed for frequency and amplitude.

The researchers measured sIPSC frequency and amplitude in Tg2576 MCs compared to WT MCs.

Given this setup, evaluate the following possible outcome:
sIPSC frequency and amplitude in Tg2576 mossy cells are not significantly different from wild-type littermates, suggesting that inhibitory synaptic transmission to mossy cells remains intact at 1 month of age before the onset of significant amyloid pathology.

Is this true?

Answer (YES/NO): NO